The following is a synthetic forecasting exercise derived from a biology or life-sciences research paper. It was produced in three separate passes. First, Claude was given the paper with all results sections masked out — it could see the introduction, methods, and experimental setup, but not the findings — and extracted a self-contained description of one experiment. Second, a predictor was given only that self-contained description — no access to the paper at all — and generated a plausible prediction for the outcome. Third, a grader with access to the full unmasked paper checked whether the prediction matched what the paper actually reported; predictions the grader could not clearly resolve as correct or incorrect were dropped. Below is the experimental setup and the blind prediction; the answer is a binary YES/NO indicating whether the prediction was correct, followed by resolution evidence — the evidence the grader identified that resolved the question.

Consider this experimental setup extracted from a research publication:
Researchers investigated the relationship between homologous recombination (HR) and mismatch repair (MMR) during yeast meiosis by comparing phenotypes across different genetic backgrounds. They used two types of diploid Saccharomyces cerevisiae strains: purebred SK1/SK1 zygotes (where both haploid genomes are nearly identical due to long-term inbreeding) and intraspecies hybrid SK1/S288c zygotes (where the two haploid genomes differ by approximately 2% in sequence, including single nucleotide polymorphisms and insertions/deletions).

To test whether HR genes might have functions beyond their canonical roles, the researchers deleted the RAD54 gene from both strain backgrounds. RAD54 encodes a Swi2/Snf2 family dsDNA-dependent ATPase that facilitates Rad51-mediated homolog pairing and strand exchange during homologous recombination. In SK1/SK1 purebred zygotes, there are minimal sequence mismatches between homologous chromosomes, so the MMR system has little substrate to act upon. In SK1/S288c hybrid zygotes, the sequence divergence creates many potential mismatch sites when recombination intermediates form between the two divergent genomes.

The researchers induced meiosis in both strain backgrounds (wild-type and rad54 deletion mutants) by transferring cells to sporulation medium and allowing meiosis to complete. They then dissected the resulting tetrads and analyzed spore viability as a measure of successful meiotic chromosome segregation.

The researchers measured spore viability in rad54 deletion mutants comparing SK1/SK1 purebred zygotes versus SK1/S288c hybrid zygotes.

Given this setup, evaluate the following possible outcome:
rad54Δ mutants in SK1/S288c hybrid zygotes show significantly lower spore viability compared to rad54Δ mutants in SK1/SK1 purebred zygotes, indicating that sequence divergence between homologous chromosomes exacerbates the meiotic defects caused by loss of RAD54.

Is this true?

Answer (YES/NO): YES